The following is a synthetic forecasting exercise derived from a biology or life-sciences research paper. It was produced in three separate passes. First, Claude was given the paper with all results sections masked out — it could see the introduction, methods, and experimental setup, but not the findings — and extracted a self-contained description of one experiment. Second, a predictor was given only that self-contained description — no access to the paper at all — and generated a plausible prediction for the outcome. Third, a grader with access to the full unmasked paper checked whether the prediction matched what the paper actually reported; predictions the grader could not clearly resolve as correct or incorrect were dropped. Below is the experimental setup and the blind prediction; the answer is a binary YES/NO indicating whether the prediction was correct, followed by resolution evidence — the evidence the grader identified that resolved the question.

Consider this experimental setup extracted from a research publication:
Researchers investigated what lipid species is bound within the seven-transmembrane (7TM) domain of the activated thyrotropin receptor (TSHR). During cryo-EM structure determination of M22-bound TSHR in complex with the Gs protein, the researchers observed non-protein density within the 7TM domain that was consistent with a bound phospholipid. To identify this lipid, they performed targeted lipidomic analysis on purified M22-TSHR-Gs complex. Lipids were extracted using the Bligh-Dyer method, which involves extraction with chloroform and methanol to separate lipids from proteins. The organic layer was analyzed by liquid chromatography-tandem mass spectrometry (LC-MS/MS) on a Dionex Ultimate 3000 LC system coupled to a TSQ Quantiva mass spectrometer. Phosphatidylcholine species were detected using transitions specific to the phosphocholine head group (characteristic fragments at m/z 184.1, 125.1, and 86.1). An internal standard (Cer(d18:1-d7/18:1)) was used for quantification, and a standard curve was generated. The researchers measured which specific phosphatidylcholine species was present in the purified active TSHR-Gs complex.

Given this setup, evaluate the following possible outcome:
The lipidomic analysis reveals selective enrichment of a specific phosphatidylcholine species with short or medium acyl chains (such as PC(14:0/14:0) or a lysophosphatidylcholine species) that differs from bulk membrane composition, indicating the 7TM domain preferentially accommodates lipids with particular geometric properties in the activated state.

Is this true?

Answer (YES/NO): NO